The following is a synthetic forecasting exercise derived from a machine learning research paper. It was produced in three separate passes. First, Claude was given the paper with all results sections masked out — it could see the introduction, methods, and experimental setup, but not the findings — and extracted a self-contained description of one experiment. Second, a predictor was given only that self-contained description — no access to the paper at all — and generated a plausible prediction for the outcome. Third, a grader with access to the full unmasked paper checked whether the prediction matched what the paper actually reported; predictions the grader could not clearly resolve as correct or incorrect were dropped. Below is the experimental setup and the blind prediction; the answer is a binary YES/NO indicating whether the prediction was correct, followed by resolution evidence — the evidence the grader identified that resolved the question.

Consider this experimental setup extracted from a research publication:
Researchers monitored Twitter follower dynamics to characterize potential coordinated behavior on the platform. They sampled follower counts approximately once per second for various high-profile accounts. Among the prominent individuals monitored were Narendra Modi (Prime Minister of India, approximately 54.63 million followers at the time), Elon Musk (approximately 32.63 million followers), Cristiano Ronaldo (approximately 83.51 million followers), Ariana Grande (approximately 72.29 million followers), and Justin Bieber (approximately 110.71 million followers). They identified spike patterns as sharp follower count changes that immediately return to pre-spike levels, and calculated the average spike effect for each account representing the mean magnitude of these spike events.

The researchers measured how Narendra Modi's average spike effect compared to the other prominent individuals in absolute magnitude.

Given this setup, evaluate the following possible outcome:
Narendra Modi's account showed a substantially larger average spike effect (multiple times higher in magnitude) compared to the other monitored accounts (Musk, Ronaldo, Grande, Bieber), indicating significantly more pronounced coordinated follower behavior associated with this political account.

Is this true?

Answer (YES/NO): YES